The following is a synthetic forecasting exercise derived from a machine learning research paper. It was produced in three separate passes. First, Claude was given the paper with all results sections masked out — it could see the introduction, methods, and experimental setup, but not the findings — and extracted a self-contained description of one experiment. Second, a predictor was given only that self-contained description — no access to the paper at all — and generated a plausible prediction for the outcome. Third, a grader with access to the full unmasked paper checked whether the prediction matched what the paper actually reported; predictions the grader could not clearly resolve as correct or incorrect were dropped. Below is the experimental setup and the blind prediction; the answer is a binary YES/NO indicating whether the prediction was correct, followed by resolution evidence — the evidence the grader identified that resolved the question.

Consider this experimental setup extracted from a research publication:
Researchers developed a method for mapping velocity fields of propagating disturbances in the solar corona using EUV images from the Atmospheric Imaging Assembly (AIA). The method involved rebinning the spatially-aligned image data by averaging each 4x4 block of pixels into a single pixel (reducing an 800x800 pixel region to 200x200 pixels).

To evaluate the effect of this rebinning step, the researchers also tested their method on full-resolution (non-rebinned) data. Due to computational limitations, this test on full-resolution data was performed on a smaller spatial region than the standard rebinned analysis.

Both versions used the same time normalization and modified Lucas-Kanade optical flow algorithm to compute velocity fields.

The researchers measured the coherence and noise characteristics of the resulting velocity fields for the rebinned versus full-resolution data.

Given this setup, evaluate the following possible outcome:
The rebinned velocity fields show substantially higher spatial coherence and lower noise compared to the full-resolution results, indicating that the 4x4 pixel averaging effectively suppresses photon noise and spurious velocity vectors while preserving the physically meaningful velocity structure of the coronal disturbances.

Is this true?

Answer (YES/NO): YES